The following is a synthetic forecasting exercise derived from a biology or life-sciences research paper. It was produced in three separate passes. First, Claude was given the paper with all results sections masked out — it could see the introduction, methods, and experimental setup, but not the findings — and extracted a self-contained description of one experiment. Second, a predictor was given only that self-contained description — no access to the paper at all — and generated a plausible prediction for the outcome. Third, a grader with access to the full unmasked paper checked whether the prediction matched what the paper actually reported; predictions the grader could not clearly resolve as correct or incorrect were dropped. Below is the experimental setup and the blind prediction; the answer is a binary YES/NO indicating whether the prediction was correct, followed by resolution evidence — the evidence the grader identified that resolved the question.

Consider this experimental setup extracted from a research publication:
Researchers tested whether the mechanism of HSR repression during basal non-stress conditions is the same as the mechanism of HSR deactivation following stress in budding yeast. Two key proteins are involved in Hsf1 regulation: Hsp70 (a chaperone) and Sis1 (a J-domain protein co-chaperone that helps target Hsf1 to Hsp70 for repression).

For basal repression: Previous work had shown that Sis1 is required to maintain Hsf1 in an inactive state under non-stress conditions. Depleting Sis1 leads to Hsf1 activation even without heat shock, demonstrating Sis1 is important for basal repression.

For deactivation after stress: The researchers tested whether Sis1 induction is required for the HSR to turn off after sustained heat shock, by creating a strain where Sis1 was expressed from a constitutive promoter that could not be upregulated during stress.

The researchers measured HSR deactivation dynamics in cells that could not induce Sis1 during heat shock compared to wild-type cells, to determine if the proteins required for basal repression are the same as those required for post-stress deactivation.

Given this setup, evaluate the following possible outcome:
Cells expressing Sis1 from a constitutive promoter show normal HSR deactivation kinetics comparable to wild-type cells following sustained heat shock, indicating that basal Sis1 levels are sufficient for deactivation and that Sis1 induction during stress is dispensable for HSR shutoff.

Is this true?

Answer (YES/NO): YES